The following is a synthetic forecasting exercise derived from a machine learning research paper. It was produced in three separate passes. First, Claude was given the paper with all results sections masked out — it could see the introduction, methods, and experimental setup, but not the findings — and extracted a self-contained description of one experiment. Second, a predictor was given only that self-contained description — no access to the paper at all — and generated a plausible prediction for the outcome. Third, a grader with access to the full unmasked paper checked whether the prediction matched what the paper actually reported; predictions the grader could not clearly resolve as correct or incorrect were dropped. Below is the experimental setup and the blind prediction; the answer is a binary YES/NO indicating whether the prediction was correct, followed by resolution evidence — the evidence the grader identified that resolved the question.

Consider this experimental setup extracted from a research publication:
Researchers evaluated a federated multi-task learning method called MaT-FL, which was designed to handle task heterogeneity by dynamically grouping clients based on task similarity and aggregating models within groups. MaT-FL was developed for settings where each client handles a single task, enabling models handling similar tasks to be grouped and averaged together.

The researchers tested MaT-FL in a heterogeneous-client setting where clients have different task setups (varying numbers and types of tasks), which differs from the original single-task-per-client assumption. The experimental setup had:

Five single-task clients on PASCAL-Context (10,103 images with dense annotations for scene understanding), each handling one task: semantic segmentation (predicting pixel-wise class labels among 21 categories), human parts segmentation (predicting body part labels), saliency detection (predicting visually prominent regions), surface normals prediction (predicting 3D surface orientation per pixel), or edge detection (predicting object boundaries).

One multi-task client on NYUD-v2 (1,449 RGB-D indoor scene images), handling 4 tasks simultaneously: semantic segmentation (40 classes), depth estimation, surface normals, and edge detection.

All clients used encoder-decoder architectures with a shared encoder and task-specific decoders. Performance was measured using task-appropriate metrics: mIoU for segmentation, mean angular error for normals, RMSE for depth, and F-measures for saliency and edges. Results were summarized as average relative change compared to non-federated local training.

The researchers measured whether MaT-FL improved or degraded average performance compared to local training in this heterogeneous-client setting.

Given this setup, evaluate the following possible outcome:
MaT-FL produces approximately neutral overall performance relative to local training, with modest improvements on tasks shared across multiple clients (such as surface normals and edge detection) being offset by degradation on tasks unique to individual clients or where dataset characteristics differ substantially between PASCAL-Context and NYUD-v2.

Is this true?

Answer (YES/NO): NO